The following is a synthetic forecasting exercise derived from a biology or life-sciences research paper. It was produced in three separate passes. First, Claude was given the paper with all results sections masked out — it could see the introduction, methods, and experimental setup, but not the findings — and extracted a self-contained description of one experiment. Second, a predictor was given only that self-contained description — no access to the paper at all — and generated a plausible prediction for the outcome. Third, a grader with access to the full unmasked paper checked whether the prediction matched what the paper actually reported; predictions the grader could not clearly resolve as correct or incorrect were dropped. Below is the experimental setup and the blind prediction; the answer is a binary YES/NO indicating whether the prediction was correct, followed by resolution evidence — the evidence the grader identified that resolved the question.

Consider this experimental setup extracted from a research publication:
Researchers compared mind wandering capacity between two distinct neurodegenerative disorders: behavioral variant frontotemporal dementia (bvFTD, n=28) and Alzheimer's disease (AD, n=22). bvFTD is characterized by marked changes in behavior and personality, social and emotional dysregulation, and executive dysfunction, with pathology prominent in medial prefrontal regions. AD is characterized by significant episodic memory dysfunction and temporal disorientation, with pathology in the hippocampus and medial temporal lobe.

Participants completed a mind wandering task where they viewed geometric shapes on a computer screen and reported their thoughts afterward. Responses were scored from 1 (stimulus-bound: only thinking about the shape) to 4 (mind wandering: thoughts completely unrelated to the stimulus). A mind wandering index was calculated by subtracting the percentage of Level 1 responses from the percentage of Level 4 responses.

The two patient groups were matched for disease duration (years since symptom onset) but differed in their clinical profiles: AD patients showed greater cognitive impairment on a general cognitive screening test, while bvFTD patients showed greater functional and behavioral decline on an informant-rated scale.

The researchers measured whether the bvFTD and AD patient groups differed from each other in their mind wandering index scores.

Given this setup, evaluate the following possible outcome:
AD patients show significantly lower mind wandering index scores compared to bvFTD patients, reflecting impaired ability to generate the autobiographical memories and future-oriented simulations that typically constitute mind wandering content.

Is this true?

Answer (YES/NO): NO